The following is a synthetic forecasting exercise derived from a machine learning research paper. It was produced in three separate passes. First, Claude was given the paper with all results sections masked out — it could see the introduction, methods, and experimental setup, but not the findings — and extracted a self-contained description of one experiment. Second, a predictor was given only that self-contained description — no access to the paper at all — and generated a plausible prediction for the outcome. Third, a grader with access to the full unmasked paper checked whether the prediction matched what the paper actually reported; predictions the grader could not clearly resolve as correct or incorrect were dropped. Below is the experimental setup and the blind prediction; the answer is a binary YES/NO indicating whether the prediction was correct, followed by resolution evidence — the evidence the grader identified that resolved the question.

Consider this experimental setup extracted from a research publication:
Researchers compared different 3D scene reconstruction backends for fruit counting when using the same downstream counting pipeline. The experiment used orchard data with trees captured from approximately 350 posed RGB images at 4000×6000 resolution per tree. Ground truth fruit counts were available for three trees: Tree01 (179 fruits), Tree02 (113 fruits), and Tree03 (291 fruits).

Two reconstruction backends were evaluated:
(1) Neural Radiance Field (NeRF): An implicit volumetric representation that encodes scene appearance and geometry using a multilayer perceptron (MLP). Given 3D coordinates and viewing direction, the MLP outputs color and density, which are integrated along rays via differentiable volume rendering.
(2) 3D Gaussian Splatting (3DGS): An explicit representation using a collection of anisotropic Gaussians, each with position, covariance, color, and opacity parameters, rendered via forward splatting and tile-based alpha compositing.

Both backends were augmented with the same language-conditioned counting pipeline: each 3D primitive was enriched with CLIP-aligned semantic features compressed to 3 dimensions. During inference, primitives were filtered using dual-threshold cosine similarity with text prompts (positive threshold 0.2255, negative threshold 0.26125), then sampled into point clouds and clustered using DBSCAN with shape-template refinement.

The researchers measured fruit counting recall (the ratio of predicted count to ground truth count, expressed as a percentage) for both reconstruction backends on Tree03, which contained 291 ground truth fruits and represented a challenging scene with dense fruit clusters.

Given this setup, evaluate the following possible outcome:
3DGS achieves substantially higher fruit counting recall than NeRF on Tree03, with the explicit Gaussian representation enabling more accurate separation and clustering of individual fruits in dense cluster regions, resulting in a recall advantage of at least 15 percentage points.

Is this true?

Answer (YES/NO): YES